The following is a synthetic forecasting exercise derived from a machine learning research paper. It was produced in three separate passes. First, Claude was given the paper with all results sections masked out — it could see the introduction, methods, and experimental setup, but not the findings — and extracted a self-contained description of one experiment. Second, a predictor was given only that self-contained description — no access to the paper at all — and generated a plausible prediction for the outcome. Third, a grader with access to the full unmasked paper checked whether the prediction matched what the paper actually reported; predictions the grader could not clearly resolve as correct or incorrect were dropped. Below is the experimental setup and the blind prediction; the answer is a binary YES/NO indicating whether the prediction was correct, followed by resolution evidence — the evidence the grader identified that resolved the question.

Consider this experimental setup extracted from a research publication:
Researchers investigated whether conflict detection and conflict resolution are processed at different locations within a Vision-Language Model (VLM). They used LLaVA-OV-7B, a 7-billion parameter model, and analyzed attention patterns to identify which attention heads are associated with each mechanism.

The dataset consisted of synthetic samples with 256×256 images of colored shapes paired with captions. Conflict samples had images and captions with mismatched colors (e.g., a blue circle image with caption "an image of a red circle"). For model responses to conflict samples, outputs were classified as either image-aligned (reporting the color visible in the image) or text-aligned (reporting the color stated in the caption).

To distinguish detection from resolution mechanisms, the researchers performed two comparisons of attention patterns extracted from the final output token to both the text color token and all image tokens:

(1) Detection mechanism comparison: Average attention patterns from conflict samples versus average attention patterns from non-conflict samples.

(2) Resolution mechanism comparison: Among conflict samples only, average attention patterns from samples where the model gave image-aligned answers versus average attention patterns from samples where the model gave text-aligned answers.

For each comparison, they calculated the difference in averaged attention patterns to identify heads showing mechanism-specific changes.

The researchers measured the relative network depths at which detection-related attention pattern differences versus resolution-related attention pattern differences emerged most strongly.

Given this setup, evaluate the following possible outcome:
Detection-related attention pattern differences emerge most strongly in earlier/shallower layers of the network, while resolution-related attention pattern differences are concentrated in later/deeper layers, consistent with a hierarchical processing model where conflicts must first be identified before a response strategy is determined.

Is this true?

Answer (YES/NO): NO